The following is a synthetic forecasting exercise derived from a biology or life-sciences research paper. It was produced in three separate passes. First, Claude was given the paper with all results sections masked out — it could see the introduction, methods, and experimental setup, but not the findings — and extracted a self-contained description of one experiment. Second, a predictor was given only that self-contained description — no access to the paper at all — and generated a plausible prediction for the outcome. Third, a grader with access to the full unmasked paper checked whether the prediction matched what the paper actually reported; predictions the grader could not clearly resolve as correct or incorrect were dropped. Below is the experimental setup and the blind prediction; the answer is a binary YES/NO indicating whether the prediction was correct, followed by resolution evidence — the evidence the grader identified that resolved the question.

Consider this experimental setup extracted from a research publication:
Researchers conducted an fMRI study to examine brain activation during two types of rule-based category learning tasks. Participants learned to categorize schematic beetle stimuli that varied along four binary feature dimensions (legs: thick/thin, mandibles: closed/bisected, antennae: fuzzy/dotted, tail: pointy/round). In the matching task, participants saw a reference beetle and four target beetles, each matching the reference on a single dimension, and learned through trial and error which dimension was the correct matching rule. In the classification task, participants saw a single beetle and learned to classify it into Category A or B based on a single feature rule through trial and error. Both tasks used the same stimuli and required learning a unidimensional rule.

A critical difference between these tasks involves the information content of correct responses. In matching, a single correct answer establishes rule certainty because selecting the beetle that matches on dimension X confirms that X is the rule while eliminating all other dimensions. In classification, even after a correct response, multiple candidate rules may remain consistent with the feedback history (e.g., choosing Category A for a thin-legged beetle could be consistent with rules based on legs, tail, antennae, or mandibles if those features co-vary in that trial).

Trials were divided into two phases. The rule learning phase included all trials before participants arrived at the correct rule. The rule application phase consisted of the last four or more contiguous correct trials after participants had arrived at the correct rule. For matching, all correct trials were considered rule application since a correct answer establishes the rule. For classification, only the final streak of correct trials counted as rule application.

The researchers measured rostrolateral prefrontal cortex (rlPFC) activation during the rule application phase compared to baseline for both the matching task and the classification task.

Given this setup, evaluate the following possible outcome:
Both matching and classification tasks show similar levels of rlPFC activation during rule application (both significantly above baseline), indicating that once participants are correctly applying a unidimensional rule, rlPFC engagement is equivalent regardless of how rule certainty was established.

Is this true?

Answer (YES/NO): NO